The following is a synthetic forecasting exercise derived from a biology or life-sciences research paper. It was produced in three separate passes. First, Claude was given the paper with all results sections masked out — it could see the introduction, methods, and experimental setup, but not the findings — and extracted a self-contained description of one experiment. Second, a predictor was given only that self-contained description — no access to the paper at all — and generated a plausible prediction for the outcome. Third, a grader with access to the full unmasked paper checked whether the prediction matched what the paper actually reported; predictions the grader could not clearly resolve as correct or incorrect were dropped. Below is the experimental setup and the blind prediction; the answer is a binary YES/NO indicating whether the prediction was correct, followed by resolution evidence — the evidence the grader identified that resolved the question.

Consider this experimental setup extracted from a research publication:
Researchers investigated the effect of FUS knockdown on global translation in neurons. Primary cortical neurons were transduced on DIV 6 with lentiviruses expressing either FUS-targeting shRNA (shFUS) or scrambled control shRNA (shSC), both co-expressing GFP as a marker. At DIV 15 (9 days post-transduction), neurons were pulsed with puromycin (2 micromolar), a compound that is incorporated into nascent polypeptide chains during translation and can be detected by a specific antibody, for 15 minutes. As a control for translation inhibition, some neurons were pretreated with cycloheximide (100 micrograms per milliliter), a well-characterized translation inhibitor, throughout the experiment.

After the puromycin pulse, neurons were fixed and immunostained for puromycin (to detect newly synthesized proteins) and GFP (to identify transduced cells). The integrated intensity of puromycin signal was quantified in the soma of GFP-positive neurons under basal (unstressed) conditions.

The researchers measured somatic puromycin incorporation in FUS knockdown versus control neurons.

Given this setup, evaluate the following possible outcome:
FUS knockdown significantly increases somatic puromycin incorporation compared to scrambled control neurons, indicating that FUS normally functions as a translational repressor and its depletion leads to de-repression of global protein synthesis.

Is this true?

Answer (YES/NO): NO